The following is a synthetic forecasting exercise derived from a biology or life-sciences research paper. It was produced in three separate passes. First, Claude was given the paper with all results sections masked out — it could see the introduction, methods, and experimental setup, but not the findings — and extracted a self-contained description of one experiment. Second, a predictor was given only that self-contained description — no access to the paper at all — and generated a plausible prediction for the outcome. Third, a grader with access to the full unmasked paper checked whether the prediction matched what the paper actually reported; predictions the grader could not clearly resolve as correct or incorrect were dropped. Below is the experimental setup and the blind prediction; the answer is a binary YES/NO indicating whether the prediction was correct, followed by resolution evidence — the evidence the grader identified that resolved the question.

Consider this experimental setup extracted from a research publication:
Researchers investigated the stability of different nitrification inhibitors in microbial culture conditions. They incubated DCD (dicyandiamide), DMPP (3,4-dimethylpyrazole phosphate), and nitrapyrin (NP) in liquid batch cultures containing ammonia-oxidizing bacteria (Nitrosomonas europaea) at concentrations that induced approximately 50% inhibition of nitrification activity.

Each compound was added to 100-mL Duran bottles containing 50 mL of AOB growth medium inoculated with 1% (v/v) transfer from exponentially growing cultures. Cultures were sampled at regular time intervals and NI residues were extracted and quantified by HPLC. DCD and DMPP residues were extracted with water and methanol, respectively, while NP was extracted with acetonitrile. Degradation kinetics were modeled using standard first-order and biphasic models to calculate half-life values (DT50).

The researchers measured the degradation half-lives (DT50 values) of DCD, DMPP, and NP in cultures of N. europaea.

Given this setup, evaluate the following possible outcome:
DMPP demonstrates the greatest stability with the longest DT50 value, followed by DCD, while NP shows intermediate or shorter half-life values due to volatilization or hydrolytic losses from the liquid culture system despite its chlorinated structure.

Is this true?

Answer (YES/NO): YES